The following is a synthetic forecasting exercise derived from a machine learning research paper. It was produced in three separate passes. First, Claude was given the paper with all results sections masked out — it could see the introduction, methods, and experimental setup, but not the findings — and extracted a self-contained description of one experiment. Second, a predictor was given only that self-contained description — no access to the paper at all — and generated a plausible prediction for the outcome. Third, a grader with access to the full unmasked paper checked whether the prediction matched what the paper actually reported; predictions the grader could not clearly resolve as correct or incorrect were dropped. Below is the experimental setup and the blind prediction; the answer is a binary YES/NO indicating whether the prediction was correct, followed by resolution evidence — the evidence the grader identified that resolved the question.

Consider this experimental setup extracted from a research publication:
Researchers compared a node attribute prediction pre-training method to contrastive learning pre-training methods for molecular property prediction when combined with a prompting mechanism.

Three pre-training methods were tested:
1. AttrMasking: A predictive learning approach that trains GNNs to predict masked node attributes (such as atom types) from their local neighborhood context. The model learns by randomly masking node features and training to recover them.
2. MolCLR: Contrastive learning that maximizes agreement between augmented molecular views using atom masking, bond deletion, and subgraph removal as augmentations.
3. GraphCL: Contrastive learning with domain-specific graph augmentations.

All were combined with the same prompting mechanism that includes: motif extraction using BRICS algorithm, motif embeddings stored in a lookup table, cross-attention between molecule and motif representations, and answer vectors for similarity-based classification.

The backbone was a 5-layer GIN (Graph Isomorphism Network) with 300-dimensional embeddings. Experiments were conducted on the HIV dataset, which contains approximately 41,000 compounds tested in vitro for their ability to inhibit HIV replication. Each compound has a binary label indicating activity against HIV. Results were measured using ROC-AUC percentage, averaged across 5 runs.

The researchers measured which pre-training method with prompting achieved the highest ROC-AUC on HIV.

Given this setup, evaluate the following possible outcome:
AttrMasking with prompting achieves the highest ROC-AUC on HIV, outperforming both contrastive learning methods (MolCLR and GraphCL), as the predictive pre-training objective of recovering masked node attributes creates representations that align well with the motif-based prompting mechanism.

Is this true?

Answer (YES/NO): YES